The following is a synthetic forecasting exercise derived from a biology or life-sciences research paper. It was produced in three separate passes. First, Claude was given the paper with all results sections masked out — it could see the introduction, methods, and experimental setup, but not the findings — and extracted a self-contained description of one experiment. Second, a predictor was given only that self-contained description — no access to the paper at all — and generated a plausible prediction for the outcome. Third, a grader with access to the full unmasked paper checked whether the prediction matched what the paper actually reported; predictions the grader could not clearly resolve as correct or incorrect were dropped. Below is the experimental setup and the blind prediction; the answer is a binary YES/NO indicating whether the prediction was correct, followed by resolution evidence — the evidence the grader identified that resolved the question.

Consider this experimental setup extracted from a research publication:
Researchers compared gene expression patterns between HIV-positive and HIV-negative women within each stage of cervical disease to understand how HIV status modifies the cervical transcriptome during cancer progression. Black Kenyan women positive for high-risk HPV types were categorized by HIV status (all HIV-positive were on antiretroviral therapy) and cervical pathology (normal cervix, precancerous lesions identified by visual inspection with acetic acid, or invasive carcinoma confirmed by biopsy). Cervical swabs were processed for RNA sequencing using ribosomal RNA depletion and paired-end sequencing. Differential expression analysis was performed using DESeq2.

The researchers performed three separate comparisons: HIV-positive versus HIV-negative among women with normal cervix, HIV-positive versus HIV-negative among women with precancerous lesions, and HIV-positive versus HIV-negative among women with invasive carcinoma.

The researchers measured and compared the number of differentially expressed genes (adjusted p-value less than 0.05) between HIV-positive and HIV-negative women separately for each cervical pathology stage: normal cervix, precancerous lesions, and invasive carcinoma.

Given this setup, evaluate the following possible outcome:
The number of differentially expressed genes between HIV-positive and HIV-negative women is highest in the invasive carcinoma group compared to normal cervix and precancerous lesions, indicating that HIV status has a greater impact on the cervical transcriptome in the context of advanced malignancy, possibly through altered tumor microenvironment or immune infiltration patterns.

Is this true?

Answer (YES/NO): NO